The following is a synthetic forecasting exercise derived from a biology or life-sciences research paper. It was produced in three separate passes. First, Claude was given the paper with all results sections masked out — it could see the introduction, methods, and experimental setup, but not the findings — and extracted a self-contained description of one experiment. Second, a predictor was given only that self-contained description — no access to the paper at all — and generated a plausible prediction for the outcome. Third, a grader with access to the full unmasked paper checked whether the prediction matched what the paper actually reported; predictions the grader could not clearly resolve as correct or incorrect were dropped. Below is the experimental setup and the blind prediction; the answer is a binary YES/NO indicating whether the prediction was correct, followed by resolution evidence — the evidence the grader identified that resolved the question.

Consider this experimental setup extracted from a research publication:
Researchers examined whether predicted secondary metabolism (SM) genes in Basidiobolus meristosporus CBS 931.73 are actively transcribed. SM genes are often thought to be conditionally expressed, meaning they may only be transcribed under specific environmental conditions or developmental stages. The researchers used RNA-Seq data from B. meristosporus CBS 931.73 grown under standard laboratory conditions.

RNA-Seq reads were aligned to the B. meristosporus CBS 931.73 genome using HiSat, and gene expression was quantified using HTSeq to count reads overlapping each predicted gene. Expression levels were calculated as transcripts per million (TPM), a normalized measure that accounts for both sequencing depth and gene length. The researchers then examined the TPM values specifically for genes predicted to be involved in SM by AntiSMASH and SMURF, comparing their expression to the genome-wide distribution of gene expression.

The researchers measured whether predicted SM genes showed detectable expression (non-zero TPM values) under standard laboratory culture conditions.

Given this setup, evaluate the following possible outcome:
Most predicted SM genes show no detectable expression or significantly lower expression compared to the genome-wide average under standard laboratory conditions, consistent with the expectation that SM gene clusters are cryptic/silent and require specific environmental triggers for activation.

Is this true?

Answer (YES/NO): NO